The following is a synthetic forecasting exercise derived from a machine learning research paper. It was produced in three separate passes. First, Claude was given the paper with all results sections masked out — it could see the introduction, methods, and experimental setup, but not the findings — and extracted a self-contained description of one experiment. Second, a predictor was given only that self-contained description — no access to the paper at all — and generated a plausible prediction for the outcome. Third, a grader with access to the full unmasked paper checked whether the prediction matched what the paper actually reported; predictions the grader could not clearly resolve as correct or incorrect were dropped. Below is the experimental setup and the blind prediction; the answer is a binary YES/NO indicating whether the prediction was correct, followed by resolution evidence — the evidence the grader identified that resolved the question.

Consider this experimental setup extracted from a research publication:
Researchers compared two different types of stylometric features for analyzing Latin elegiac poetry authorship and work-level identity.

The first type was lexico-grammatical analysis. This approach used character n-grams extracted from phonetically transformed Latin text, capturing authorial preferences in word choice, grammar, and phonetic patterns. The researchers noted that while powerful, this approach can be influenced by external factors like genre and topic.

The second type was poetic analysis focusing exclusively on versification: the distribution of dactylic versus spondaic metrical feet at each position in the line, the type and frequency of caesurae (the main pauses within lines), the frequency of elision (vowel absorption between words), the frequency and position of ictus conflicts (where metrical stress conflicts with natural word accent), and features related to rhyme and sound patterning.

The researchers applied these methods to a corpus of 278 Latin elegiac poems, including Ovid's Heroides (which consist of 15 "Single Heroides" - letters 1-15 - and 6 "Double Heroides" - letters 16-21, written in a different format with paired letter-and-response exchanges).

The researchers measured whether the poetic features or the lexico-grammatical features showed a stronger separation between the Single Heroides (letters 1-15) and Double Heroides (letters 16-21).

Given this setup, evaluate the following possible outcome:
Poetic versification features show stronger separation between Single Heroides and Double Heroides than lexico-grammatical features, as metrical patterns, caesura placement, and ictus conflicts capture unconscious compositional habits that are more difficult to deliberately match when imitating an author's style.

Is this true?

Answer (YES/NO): YES